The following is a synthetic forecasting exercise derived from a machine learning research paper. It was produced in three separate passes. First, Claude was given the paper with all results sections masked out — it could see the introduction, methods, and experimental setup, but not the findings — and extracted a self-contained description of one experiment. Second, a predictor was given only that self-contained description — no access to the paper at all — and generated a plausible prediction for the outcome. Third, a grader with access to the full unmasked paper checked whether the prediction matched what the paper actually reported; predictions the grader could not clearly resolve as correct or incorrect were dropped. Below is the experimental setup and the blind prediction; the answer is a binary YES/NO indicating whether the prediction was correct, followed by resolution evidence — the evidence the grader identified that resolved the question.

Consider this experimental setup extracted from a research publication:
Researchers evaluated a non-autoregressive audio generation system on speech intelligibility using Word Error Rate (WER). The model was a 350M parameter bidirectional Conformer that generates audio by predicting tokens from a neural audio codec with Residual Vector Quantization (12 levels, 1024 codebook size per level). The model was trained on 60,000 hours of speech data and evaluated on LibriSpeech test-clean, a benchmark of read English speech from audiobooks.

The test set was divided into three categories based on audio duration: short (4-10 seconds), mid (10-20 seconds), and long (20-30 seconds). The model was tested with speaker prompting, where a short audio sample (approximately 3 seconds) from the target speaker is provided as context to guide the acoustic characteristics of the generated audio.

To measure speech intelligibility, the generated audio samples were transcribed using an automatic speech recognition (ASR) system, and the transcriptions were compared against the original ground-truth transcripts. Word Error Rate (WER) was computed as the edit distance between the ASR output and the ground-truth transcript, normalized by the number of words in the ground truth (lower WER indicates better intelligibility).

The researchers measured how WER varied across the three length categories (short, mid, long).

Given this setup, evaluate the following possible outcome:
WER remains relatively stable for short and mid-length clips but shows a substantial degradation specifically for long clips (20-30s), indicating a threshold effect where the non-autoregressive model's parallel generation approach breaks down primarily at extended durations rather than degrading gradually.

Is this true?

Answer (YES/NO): NO